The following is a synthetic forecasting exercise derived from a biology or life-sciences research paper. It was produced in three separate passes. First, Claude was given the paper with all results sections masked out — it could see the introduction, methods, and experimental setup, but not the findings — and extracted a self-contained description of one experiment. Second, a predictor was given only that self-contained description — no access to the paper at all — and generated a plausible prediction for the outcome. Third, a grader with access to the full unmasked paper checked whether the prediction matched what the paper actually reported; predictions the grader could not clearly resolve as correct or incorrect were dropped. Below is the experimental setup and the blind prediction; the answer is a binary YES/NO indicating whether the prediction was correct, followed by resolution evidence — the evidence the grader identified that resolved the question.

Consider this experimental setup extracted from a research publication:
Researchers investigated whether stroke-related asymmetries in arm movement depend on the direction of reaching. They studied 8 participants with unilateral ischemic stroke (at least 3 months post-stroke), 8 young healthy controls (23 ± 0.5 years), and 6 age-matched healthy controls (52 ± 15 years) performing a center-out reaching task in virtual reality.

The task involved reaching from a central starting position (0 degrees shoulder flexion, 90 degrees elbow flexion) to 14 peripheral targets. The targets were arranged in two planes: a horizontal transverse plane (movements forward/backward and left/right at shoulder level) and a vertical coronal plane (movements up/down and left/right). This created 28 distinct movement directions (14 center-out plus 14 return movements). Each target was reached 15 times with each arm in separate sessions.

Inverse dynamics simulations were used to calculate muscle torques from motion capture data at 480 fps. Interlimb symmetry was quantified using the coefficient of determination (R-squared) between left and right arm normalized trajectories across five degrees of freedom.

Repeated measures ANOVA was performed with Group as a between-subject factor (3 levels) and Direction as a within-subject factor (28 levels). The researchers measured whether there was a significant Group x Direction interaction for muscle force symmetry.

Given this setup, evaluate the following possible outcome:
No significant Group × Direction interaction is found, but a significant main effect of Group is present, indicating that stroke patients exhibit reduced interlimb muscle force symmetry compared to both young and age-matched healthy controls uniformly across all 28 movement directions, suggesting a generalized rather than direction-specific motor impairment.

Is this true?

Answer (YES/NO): NO